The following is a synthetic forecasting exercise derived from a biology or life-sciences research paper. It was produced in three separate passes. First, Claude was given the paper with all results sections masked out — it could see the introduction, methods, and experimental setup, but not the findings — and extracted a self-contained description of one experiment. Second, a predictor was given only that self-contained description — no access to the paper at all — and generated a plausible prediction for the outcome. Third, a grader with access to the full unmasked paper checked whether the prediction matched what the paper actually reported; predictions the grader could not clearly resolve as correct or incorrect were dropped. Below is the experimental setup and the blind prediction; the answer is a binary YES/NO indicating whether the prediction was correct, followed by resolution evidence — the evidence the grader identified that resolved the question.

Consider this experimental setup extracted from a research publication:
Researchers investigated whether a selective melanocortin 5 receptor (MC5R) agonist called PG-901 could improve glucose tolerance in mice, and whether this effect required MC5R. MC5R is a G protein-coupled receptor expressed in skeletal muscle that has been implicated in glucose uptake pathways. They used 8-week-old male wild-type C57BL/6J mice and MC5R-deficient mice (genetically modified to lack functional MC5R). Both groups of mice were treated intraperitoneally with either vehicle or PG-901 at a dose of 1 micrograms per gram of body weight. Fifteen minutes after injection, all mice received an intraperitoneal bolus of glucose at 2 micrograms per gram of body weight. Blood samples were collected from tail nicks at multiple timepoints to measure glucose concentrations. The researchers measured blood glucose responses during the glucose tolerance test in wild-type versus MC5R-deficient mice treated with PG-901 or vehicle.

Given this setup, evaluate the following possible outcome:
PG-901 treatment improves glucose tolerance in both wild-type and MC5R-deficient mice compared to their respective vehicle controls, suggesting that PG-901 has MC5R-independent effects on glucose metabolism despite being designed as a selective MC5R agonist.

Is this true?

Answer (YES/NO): NO